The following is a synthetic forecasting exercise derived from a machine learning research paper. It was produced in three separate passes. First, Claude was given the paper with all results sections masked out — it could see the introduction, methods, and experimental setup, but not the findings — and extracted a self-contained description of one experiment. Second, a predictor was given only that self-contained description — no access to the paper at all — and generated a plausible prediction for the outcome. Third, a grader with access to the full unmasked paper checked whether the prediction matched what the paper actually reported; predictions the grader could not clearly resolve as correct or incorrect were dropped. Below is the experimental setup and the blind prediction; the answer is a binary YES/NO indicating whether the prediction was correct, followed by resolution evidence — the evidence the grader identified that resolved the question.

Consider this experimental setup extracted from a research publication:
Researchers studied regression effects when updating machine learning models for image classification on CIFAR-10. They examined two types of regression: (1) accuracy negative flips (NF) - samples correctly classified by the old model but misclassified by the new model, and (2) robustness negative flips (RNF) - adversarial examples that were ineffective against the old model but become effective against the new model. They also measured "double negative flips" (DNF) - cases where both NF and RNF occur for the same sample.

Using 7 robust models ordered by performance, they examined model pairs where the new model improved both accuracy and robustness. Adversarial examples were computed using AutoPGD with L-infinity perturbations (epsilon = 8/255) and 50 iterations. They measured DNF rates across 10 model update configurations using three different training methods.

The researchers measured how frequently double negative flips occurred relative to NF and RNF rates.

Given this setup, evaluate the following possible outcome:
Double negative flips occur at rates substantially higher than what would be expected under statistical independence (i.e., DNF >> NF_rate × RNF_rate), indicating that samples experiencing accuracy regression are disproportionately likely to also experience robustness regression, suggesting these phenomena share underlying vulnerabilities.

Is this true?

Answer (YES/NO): NO